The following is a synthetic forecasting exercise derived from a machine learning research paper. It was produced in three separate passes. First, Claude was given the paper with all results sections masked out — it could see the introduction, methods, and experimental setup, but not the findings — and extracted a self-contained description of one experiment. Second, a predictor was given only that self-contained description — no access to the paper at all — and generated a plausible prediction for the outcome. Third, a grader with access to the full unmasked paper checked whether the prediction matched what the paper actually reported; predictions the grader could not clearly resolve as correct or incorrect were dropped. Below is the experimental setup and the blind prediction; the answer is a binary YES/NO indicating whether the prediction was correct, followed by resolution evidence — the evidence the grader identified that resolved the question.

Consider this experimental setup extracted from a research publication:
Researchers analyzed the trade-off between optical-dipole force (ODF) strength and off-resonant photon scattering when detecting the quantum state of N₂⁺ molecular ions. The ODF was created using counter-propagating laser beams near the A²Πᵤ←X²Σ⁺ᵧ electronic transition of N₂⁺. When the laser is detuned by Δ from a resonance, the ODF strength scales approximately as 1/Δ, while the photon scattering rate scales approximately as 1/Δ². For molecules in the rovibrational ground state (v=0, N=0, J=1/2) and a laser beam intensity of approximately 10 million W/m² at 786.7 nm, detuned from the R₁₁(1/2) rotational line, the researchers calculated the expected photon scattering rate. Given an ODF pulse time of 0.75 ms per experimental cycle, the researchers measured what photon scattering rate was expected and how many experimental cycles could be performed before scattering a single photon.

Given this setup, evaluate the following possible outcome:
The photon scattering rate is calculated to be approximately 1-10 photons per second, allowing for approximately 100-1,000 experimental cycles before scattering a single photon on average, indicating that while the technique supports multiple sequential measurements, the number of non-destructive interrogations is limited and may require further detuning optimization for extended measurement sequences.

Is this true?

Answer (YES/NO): NO